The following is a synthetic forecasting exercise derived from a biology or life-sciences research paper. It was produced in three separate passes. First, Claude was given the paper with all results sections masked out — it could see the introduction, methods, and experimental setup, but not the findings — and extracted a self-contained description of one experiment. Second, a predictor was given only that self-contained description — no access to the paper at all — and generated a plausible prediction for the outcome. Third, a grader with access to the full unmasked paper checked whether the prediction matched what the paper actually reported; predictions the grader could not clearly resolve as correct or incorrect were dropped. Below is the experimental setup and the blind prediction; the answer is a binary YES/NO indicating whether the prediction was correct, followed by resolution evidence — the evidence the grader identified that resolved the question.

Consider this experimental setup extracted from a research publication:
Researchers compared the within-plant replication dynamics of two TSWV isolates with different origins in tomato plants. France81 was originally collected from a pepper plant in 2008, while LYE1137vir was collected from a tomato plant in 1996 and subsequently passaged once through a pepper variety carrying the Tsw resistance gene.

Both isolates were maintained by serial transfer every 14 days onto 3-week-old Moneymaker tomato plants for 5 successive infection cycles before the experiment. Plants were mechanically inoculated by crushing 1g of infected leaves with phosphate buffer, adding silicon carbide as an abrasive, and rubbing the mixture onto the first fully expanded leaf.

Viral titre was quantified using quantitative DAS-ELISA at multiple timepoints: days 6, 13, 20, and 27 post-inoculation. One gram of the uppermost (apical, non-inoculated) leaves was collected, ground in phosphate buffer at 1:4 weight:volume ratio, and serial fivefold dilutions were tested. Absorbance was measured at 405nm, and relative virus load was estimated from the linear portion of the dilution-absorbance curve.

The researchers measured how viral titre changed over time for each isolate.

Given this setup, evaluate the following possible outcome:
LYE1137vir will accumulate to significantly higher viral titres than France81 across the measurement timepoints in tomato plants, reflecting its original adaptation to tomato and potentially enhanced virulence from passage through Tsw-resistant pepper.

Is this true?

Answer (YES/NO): NO